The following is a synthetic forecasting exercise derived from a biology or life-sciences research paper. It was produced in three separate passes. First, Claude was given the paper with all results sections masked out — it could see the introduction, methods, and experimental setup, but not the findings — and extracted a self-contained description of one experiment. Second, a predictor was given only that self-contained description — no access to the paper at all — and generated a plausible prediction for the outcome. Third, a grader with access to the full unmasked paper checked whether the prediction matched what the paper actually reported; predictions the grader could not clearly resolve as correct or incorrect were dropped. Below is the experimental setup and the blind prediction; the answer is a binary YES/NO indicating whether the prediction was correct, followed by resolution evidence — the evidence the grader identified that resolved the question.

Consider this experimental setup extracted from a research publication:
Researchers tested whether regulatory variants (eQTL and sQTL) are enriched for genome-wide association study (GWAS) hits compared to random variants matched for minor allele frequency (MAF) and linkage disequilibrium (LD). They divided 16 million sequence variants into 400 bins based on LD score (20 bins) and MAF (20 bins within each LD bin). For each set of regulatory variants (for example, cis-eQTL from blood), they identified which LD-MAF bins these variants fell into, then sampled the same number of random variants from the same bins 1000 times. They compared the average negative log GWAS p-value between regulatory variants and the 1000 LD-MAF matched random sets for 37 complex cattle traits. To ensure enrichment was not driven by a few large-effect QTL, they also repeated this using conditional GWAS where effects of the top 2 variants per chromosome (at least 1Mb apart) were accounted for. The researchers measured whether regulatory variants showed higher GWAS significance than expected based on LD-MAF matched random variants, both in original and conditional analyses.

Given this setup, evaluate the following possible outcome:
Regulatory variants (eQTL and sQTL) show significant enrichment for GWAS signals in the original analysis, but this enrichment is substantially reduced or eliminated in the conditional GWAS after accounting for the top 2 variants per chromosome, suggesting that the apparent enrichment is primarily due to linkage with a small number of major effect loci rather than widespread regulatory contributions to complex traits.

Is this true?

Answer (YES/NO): NO